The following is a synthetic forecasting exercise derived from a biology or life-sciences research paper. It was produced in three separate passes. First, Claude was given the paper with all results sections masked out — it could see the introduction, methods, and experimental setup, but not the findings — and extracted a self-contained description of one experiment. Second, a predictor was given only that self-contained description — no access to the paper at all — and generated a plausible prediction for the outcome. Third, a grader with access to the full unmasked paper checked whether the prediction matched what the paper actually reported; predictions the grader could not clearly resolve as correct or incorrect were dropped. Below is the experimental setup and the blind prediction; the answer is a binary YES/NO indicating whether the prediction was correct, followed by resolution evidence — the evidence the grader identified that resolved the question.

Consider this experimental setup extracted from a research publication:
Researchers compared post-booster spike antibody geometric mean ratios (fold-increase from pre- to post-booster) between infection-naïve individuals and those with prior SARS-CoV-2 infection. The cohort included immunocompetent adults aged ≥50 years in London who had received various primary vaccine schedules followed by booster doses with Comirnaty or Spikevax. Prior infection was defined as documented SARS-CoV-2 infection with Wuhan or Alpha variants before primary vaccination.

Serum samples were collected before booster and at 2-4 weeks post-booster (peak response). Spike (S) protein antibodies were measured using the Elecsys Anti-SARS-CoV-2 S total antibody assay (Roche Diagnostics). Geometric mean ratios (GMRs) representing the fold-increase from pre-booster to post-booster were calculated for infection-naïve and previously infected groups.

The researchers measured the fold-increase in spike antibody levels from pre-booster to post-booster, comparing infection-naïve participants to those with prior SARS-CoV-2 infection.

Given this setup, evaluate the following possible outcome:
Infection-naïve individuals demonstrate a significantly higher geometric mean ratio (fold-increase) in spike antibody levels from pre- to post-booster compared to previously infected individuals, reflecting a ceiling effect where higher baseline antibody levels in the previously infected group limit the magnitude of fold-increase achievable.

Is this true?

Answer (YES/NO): YES